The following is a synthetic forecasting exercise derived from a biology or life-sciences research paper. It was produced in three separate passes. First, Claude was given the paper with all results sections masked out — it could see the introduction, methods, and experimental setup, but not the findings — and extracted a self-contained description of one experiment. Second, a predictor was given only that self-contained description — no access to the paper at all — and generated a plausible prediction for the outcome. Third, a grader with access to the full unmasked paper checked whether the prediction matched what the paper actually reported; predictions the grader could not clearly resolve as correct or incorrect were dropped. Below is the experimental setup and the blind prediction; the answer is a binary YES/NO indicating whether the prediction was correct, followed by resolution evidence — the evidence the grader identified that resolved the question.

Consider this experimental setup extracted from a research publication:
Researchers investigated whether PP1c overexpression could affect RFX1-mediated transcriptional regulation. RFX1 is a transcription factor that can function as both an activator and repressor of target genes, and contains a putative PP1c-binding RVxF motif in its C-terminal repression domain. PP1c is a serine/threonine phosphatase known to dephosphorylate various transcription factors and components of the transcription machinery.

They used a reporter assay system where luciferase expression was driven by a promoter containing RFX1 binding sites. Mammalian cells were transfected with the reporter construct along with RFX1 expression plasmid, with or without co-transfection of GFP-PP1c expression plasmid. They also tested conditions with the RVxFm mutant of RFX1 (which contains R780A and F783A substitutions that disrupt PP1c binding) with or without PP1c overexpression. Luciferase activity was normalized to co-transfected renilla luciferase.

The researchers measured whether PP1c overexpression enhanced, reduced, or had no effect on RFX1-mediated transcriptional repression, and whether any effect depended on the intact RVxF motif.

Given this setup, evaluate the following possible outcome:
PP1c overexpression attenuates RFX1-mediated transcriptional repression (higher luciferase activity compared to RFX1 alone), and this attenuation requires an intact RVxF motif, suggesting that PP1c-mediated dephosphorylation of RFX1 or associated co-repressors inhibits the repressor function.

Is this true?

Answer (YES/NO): NO